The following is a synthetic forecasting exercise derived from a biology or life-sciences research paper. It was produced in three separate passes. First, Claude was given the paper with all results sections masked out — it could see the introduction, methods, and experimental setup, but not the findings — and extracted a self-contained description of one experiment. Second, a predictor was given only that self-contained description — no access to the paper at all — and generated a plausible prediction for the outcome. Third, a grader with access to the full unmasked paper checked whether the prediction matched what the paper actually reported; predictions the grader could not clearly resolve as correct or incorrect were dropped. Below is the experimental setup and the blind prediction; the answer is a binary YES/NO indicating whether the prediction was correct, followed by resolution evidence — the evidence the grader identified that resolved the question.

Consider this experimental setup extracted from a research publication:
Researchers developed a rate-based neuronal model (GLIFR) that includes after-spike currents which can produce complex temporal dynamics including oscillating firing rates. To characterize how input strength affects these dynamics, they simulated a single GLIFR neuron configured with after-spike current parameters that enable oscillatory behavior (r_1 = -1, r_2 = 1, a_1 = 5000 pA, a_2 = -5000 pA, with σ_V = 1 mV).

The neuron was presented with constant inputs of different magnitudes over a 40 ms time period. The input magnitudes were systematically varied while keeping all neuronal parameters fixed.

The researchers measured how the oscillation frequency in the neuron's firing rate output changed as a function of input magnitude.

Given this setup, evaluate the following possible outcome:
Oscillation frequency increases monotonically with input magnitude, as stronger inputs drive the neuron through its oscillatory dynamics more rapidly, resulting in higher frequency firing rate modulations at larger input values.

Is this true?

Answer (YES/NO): YES